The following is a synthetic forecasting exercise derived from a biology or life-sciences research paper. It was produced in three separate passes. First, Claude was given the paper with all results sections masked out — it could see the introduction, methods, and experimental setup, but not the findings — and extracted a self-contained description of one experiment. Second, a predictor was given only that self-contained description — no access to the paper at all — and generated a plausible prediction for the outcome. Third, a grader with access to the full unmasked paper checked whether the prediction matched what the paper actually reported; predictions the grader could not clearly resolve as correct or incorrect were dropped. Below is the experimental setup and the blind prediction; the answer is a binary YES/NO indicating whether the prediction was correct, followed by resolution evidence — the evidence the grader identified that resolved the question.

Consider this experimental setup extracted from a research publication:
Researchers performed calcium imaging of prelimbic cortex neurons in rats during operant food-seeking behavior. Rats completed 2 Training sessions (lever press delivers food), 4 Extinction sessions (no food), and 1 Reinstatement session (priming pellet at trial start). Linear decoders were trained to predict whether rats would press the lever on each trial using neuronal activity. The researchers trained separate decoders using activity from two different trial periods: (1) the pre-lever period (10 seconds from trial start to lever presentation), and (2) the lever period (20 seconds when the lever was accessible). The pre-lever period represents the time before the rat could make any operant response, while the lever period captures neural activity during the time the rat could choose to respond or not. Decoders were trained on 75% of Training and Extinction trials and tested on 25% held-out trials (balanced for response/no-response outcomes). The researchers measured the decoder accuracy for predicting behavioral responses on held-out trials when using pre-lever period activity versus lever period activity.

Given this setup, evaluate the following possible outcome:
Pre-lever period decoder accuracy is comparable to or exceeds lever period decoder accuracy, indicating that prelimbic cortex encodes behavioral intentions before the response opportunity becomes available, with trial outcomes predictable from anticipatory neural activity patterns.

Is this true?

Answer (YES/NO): NO